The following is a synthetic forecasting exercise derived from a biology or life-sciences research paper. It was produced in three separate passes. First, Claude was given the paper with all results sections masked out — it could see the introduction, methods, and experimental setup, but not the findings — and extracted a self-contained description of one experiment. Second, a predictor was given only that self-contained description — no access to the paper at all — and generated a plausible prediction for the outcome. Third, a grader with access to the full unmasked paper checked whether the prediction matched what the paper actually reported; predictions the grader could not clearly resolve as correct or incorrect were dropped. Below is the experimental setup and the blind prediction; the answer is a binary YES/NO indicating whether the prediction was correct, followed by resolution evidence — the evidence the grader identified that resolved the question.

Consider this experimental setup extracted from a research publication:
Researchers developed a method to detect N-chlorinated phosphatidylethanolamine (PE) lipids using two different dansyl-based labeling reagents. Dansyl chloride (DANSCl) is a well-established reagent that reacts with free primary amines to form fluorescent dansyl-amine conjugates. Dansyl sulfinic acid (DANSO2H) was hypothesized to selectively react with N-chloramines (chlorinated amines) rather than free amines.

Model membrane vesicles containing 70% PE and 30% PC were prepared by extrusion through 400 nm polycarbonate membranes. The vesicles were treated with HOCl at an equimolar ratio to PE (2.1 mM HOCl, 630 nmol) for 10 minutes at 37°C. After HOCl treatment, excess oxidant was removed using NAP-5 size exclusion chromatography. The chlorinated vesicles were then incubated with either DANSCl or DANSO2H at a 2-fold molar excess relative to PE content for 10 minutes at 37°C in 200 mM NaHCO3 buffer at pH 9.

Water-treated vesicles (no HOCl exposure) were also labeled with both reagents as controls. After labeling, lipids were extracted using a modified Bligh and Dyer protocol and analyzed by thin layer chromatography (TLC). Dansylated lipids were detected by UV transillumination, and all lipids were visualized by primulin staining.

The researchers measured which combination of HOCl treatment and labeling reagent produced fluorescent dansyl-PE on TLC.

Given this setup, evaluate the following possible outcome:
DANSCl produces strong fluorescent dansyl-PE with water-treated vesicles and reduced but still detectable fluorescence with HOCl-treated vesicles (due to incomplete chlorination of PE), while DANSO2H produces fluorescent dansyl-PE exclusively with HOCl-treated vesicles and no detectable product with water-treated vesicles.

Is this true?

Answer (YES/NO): YES